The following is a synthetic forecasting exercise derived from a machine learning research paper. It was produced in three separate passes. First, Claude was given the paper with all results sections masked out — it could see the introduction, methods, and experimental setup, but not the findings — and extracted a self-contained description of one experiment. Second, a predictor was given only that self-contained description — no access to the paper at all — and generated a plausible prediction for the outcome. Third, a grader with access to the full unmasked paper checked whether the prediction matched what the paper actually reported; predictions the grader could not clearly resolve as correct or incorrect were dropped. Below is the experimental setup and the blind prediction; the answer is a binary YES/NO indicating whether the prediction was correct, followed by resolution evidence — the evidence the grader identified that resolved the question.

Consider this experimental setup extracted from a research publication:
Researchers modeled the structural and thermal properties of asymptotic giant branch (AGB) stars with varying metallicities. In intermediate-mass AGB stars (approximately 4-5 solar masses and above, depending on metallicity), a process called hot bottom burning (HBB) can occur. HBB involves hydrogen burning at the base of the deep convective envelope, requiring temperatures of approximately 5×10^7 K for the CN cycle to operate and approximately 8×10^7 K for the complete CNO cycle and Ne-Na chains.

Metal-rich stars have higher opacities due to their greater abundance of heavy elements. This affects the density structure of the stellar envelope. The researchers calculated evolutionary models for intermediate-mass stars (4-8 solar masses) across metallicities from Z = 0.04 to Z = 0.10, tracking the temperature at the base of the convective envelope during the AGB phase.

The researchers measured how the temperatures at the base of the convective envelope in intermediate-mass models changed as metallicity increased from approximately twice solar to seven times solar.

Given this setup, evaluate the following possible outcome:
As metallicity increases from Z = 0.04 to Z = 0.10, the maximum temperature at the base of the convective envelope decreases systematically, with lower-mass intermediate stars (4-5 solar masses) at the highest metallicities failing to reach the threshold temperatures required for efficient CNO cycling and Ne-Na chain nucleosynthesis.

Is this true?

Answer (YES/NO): YES